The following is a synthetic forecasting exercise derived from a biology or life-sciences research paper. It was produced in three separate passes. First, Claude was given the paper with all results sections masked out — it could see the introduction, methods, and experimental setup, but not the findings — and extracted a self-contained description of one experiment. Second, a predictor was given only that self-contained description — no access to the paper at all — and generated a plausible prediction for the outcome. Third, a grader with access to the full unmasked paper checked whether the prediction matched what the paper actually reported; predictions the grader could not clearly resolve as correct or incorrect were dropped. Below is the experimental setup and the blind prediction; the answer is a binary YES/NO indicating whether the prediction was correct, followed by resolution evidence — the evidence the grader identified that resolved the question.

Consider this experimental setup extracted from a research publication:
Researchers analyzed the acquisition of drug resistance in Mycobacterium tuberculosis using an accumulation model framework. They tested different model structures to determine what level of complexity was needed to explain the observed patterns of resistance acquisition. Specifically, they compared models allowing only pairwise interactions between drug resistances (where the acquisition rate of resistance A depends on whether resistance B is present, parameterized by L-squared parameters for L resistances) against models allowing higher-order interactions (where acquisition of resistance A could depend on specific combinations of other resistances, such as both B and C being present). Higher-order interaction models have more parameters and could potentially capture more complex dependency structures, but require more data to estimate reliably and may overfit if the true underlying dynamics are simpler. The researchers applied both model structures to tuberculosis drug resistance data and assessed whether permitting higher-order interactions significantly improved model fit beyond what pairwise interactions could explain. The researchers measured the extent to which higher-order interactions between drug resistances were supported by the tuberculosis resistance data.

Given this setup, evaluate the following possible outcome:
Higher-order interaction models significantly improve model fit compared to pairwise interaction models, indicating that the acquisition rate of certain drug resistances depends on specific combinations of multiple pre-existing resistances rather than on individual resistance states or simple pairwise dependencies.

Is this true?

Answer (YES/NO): NO